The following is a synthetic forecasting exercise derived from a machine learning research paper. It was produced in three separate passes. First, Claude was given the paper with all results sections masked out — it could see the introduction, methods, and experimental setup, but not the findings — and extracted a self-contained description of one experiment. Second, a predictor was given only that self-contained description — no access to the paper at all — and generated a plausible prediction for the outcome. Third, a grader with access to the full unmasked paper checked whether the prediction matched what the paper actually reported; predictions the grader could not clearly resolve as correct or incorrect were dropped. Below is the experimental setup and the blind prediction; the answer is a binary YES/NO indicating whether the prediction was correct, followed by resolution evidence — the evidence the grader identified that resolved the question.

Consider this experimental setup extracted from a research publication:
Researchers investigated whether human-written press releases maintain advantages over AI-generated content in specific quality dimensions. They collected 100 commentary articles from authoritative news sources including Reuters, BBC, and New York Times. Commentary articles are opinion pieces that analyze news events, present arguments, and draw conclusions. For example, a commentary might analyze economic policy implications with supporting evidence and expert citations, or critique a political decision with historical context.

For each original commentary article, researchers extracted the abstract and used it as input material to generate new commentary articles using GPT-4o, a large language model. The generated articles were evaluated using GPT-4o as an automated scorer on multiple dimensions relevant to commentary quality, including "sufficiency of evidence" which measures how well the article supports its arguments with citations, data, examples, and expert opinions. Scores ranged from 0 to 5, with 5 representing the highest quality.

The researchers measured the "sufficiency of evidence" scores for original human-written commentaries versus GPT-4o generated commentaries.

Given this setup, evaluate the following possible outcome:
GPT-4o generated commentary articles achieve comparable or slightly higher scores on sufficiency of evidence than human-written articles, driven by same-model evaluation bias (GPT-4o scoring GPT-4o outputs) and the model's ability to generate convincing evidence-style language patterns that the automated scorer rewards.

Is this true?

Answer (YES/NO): NO